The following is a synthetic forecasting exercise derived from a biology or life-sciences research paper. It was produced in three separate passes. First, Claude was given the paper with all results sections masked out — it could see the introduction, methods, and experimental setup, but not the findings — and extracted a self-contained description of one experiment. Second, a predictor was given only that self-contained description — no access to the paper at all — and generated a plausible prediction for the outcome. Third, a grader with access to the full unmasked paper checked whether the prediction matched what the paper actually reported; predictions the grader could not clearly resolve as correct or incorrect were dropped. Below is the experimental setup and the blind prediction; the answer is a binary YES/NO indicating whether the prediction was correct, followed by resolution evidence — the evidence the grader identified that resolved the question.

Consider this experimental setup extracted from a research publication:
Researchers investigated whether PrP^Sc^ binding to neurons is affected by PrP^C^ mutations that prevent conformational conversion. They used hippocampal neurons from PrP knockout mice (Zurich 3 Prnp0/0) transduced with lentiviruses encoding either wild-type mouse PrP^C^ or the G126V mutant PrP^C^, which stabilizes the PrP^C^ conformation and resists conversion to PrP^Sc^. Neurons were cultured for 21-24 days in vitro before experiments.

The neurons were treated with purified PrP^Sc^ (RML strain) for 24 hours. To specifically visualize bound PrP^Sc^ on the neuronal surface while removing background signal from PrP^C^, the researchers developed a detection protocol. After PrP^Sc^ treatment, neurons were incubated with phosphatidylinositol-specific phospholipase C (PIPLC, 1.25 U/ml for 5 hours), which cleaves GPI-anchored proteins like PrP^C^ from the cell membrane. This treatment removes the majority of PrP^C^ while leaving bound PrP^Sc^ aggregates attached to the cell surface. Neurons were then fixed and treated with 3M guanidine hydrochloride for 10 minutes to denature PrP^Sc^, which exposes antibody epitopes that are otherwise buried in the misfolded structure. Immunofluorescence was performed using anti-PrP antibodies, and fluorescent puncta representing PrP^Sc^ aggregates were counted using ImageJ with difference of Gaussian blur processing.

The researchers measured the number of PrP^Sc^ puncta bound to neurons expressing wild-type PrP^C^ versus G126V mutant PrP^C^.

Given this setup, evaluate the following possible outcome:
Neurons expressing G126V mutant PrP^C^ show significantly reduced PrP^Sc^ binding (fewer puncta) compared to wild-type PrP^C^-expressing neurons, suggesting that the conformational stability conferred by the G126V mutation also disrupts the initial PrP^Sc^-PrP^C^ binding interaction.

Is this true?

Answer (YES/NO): NO